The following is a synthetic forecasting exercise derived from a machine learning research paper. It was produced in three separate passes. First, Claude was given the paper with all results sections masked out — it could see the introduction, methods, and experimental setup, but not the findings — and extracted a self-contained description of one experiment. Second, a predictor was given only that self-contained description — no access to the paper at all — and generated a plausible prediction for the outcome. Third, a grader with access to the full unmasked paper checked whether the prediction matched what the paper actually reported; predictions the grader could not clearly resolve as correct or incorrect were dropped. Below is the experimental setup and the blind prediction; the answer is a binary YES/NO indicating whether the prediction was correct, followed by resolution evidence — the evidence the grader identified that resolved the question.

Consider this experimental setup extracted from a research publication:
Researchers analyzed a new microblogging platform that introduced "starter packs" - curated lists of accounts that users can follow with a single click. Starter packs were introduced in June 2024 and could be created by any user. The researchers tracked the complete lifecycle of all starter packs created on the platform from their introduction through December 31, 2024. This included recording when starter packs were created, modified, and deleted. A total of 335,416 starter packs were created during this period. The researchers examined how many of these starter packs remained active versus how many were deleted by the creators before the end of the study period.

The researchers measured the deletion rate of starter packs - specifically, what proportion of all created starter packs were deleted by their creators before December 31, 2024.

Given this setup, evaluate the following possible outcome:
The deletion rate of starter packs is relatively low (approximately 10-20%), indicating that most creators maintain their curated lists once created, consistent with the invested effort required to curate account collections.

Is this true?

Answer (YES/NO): NO